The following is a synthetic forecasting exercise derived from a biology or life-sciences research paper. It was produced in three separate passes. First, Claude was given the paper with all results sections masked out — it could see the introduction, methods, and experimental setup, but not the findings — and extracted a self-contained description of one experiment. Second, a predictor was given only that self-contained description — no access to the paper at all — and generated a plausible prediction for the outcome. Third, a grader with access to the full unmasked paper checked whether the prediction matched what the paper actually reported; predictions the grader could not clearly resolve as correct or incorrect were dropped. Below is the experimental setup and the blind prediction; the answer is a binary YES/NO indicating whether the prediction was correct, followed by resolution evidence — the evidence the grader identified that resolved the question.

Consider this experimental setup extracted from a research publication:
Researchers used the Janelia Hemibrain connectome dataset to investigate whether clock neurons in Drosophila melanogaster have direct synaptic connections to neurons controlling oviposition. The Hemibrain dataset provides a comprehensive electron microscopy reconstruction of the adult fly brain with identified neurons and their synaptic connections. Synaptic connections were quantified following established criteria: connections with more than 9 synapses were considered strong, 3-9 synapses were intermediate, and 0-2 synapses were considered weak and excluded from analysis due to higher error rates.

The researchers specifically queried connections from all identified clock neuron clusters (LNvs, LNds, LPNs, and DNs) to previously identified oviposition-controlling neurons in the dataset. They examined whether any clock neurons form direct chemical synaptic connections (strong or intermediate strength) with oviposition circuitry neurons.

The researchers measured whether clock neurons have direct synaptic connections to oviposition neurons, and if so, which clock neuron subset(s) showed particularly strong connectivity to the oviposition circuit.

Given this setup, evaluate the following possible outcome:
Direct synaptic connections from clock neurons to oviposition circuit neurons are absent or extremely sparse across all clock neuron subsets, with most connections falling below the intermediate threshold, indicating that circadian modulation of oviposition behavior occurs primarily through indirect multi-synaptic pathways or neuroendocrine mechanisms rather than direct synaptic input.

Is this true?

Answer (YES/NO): NO